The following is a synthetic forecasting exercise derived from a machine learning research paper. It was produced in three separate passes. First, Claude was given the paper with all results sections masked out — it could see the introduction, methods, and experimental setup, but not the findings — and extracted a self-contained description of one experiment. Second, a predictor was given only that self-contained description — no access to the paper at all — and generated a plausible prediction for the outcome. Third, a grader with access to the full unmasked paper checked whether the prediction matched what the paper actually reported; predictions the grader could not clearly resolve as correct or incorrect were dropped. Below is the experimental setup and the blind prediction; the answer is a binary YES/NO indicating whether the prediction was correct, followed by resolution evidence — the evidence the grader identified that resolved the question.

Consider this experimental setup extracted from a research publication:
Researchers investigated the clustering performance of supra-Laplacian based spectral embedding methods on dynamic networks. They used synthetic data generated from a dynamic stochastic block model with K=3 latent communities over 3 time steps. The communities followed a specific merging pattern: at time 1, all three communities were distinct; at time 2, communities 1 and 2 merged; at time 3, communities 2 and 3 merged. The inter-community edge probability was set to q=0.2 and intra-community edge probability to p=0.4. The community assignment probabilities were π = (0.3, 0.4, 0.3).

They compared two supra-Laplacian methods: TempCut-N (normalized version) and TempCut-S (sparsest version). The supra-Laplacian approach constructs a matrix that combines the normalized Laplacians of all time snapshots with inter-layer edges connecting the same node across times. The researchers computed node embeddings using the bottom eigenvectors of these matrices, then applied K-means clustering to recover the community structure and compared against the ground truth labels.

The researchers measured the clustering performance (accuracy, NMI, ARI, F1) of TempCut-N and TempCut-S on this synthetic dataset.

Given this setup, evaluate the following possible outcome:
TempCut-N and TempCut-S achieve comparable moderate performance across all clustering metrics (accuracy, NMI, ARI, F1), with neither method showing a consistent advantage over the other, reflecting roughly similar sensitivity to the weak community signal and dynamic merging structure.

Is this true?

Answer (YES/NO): NO